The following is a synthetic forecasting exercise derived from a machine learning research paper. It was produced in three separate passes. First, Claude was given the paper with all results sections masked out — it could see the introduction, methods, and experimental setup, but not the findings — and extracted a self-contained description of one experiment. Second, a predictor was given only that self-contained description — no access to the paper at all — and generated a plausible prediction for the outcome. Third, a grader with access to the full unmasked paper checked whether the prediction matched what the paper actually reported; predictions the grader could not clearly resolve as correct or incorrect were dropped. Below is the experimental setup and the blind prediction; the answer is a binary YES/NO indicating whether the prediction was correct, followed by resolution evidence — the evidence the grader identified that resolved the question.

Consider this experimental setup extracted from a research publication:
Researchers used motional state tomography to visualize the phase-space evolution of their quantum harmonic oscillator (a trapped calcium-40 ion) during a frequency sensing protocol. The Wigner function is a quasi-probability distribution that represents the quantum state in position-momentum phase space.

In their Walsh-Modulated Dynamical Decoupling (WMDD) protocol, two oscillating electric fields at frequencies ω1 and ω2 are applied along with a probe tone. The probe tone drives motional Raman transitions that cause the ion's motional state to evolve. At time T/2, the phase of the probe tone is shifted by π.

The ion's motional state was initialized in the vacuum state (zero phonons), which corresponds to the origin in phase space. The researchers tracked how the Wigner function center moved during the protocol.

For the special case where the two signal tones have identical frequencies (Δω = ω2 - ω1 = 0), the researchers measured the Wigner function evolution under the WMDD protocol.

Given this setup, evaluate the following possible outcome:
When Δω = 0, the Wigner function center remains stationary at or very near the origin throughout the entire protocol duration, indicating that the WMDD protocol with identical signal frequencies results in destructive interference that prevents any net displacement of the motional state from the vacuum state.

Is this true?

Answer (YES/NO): NO